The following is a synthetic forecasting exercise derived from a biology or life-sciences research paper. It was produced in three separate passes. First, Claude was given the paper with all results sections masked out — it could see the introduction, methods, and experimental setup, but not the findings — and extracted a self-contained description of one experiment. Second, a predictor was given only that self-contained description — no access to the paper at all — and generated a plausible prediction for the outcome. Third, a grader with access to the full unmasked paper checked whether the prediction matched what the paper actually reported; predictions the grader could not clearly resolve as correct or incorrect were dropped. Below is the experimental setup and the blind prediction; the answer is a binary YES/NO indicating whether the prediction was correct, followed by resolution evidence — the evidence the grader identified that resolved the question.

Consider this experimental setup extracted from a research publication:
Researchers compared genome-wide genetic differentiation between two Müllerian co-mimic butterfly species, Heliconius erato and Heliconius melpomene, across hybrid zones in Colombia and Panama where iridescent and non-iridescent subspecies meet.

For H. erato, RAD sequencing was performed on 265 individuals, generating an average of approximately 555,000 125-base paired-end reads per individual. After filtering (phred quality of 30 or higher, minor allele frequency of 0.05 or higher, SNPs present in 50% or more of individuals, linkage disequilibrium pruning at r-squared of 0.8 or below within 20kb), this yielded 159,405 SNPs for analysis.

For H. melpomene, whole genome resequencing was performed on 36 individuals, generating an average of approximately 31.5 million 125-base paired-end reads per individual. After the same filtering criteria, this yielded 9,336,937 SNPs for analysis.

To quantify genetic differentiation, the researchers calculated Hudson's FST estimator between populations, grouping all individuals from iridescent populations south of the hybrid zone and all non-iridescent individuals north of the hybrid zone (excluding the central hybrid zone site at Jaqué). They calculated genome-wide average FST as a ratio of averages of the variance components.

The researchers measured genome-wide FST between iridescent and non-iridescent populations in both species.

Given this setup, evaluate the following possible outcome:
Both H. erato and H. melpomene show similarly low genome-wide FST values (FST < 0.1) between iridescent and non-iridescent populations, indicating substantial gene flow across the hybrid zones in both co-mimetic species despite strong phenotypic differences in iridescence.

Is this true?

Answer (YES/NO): NO